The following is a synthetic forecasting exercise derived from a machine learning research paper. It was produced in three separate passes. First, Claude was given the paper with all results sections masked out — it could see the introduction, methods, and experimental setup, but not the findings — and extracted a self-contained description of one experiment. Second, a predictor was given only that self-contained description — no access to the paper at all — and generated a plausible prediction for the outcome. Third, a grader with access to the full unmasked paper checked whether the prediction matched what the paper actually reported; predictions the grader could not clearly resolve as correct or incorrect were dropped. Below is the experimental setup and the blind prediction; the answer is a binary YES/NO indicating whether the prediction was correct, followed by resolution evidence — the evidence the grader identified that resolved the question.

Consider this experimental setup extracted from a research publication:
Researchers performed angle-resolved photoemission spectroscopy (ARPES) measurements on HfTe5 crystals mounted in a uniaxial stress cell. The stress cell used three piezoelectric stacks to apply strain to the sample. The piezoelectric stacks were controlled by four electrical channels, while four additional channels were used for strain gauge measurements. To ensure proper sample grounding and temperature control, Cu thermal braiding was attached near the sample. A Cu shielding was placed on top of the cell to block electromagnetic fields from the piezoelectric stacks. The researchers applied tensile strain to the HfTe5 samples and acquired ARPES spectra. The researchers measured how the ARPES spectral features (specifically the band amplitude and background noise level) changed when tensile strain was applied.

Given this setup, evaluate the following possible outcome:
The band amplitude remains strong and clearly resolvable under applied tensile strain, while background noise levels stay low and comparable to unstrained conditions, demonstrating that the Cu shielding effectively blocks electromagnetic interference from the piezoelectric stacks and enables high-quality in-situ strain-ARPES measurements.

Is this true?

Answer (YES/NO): NO